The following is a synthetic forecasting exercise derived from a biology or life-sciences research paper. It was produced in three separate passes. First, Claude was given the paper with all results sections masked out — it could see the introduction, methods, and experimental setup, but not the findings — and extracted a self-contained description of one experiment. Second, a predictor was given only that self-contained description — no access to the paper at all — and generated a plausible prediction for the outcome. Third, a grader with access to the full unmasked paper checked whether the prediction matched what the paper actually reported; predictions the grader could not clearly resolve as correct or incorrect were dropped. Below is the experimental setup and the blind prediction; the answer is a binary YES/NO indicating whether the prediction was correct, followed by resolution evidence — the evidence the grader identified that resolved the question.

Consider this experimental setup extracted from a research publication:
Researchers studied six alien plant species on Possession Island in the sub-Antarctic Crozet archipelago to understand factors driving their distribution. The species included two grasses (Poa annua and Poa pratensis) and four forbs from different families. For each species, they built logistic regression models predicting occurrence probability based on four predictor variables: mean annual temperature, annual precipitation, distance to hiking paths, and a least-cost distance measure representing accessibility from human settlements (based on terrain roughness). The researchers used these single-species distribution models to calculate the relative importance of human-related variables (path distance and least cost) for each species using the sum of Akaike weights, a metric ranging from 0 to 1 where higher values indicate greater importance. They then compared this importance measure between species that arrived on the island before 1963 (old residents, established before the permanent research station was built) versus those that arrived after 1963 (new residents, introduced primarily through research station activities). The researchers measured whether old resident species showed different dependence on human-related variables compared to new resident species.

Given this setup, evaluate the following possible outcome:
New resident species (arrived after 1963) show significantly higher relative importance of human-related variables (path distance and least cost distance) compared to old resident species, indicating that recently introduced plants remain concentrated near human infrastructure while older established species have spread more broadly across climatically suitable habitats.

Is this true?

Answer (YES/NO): YES